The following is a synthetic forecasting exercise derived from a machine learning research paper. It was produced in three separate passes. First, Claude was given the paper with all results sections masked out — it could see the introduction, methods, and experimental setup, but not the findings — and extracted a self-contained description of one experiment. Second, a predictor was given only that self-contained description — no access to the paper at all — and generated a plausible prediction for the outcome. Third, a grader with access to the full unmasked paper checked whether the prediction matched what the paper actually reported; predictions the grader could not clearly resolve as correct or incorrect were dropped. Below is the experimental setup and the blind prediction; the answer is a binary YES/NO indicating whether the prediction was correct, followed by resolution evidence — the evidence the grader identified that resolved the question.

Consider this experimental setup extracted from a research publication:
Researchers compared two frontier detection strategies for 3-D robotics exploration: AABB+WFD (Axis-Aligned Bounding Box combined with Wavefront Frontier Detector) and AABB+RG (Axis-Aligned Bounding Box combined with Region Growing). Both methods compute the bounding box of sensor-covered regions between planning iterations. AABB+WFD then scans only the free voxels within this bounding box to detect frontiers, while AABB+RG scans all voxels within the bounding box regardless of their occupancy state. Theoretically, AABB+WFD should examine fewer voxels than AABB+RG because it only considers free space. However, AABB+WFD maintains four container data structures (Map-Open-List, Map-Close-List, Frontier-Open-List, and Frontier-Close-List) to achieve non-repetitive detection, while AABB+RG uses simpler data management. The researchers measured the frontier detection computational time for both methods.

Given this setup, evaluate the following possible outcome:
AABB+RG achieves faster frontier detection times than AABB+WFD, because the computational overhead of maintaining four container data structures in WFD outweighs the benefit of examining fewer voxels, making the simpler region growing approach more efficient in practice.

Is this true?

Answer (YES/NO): YES